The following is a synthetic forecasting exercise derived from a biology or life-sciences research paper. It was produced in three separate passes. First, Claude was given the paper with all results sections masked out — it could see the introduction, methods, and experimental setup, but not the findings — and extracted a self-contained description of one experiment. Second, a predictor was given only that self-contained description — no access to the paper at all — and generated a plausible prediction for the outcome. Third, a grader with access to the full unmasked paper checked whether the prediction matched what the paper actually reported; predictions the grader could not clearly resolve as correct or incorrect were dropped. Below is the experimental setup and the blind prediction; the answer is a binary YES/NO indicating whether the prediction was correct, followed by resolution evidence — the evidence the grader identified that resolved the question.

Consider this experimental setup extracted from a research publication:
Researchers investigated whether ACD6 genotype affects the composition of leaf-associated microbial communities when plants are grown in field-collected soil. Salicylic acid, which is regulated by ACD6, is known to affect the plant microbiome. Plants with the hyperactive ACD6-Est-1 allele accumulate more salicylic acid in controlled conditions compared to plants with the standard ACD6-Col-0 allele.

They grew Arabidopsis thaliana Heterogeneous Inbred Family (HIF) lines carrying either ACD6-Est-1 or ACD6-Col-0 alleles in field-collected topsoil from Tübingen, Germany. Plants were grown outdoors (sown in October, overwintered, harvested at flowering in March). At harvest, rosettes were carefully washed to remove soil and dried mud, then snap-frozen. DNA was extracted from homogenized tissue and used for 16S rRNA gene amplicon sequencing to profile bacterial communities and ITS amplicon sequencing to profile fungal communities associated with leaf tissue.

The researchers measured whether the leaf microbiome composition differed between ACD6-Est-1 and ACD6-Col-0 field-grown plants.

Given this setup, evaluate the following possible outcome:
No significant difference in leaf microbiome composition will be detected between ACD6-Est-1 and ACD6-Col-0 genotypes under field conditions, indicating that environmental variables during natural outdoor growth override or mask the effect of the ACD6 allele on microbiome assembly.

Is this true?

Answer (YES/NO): YES